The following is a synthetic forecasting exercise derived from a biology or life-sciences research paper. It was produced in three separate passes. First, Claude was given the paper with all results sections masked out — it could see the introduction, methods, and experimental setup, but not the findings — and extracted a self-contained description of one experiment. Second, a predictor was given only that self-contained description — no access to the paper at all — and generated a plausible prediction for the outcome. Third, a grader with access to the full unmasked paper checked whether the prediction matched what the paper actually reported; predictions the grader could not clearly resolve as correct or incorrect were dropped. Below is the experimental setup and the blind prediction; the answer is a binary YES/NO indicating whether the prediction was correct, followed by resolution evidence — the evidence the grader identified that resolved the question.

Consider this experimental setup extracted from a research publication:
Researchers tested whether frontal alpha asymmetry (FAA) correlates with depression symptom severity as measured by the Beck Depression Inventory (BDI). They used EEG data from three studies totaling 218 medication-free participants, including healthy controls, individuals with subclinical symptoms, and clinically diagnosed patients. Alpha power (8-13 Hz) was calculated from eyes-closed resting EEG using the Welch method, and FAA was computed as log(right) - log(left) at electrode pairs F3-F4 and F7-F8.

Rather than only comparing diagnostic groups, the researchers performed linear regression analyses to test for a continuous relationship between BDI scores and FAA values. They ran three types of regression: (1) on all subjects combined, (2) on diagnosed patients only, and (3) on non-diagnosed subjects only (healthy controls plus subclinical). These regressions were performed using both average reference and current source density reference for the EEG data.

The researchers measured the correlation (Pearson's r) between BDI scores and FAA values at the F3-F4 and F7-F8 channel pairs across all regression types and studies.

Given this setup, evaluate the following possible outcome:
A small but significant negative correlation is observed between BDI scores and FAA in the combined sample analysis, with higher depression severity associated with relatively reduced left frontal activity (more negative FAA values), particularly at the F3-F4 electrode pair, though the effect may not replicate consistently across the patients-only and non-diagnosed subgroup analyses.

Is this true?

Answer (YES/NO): NO